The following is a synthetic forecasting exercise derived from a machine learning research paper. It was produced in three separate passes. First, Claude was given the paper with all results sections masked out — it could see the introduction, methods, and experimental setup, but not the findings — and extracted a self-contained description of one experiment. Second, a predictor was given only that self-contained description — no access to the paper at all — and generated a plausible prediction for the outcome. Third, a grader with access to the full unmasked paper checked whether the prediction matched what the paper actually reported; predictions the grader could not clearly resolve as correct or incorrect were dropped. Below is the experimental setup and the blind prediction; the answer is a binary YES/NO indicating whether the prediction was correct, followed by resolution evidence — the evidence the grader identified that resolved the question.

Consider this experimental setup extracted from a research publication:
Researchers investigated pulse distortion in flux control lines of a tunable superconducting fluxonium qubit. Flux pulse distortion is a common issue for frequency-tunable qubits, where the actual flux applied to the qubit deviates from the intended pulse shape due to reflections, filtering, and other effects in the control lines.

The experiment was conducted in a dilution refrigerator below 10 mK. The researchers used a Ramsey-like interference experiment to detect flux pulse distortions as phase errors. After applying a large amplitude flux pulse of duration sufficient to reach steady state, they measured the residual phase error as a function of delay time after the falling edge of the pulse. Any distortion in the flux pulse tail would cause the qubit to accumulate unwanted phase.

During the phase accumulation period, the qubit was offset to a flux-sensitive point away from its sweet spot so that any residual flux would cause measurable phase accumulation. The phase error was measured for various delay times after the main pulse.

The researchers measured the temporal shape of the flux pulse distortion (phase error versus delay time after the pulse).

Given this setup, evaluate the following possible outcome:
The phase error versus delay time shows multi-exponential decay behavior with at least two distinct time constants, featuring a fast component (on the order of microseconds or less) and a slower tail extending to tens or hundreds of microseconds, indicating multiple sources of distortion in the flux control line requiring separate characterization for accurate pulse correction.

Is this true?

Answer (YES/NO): NO